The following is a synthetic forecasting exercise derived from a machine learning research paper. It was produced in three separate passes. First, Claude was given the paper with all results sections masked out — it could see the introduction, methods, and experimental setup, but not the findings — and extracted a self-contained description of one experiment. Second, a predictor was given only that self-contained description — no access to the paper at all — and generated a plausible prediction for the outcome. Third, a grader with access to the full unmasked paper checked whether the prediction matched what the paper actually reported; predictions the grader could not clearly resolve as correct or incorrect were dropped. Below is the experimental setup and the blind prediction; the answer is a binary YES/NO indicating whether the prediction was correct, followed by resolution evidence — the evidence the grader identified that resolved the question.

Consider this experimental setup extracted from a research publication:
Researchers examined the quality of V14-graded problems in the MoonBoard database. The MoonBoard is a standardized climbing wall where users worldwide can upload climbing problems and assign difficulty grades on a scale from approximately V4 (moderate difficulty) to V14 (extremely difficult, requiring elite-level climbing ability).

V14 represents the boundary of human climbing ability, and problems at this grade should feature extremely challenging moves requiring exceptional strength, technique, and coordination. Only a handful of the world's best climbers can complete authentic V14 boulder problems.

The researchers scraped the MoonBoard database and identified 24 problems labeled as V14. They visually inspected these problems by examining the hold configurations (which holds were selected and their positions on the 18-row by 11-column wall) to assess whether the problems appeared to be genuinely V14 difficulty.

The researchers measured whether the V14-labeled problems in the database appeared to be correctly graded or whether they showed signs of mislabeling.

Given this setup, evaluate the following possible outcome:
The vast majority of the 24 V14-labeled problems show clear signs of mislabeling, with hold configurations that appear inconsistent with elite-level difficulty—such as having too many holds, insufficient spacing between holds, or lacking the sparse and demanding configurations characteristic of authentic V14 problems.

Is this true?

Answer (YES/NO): NO